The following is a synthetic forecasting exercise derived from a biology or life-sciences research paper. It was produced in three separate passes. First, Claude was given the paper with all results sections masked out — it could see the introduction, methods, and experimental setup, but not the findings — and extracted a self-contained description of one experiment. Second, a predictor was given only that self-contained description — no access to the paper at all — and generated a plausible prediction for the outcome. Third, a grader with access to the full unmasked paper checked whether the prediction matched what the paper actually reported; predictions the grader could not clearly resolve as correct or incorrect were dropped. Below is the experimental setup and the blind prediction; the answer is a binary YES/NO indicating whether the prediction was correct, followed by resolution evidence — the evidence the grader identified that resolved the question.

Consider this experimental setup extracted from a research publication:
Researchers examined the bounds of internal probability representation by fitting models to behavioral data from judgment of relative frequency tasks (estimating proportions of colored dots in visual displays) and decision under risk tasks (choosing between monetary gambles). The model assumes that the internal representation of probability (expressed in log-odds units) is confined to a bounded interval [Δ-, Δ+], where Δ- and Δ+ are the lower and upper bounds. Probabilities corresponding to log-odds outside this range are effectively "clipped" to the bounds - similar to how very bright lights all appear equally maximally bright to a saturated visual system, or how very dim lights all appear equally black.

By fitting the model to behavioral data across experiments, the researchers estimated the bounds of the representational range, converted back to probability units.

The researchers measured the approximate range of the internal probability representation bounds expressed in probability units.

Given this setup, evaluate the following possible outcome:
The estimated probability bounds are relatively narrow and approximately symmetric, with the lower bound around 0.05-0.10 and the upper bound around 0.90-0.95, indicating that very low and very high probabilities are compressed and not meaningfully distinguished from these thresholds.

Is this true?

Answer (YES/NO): NO